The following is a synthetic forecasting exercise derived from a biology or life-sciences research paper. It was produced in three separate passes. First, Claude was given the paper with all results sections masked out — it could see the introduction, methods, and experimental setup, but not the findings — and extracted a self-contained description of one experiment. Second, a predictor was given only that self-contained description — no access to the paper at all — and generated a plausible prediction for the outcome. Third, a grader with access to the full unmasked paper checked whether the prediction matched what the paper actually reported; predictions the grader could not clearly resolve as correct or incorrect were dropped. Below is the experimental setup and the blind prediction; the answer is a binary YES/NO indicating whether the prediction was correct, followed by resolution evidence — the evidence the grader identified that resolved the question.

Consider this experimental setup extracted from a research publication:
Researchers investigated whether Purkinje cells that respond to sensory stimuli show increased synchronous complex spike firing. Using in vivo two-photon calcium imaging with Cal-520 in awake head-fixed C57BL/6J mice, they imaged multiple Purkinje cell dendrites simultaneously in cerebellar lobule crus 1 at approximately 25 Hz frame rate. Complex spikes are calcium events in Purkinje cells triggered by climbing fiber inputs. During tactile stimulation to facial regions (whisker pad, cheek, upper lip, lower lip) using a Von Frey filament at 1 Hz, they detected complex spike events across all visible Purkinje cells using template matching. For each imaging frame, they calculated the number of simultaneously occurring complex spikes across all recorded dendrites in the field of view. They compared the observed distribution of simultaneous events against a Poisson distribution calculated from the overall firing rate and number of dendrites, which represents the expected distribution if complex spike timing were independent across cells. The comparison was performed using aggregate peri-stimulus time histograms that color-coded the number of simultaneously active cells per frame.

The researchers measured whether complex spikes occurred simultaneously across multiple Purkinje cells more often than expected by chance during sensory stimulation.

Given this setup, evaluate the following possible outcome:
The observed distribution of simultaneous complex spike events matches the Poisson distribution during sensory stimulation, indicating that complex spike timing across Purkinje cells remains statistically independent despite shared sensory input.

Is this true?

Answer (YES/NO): NO